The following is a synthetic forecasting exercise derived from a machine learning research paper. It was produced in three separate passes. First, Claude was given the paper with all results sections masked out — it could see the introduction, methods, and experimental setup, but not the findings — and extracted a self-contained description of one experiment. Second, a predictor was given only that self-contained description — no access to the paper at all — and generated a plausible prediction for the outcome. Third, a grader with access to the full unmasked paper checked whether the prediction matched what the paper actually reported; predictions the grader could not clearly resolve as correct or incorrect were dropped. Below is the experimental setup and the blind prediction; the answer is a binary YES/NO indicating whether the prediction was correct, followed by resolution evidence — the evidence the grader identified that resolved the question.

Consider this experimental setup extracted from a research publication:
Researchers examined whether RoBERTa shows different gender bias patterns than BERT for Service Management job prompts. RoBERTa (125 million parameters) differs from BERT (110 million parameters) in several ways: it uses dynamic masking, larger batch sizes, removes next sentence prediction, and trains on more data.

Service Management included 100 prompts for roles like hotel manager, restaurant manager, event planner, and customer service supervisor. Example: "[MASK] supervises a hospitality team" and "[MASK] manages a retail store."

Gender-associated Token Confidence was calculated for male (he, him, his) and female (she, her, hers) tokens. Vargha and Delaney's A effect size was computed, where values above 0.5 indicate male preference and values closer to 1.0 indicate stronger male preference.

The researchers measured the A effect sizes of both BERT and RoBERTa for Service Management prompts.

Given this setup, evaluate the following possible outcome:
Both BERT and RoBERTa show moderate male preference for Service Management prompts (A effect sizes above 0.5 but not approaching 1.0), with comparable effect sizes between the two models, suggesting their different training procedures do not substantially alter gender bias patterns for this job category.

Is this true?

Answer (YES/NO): NO